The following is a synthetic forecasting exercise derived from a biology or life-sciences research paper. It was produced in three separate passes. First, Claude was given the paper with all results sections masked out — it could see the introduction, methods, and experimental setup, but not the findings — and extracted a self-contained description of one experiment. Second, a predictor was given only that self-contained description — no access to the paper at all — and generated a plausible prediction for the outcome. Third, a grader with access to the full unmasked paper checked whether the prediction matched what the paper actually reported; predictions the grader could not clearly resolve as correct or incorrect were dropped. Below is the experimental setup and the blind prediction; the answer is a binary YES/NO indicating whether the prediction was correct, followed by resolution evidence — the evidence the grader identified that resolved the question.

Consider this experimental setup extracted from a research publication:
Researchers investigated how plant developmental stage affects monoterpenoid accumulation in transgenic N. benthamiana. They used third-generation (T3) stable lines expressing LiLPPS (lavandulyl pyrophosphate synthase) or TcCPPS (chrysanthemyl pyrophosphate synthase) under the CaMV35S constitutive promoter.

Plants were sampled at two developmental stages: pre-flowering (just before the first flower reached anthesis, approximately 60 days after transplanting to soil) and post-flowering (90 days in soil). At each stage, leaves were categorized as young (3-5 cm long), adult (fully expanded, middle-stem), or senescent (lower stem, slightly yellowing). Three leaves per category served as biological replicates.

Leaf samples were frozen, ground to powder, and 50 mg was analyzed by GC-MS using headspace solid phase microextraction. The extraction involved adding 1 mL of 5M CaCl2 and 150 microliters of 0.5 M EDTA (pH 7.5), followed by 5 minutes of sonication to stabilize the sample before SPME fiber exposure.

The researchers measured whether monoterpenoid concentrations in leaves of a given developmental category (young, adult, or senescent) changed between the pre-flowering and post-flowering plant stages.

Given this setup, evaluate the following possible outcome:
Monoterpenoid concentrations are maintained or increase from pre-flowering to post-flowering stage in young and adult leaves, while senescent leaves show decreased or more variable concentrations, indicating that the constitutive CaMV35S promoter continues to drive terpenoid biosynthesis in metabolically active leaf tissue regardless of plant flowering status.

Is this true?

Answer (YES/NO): NO